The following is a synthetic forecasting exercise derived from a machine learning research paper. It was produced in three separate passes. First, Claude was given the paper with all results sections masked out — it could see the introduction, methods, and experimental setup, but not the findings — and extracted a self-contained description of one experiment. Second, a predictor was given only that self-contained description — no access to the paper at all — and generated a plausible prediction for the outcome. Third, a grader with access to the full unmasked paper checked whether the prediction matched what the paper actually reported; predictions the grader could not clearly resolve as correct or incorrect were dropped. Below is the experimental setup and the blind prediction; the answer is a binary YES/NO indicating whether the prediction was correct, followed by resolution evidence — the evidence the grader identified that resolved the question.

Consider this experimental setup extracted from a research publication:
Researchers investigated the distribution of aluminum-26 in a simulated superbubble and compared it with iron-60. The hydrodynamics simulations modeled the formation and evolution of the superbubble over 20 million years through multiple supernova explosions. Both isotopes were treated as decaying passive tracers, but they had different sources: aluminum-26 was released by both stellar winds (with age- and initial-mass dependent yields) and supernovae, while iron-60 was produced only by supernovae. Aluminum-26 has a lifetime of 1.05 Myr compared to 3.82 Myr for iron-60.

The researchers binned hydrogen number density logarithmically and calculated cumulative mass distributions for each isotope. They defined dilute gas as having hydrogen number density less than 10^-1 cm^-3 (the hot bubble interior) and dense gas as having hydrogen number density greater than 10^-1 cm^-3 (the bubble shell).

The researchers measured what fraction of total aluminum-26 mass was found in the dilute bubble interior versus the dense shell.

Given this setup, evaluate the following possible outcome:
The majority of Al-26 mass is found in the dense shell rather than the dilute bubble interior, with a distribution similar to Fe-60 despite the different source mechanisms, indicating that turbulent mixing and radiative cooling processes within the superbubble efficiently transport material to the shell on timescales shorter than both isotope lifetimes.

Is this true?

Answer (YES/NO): NO